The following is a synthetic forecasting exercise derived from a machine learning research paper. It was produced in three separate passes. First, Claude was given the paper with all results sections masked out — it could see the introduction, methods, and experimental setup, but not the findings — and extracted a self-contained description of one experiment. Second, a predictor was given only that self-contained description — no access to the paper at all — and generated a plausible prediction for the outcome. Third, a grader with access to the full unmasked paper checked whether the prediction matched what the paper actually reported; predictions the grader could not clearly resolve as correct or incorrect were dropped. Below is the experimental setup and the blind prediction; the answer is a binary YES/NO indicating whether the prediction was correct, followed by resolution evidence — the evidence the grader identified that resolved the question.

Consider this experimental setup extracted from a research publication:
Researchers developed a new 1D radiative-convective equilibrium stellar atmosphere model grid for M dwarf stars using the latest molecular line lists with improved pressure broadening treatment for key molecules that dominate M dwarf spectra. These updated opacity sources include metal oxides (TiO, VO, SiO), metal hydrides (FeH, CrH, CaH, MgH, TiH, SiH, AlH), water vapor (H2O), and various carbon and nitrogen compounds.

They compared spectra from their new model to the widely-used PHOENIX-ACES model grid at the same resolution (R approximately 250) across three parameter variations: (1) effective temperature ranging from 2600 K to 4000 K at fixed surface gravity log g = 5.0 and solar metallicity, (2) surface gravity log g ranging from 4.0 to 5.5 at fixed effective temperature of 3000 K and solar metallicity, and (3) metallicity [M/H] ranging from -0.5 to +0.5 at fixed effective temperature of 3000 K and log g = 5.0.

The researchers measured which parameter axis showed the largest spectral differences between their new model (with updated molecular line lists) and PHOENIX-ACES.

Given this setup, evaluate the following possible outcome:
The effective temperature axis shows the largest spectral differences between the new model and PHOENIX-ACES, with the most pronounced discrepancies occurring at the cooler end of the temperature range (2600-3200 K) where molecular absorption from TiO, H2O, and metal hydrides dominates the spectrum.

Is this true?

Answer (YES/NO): NO